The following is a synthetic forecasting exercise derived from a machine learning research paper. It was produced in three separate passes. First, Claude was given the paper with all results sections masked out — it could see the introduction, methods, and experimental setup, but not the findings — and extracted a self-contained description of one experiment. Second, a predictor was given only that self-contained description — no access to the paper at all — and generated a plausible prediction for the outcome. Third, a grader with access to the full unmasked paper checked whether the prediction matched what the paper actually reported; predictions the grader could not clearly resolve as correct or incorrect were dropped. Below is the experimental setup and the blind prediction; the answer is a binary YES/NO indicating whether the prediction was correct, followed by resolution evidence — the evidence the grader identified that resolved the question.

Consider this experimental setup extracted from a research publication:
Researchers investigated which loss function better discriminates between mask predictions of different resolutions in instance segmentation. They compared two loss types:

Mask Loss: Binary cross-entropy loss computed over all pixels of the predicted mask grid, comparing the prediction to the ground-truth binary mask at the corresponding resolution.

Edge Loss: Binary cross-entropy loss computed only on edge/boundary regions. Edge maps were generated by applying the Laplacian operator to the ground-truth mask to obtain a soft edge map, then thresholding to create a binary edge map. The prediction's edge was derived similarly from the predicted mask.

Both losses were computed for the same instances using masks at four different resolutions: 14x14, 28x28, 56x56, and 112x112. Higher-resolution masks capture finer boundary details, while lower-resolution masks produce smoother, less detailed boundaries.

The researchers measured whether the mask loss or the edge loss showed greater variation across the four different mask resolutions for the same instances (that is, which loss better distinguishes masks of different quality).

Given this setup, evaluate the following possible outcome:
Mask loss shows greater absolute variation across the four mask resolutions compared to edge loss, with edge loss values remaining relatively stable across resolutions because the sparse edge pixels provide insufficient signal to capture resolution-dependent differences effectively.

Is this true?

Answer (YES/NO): NO